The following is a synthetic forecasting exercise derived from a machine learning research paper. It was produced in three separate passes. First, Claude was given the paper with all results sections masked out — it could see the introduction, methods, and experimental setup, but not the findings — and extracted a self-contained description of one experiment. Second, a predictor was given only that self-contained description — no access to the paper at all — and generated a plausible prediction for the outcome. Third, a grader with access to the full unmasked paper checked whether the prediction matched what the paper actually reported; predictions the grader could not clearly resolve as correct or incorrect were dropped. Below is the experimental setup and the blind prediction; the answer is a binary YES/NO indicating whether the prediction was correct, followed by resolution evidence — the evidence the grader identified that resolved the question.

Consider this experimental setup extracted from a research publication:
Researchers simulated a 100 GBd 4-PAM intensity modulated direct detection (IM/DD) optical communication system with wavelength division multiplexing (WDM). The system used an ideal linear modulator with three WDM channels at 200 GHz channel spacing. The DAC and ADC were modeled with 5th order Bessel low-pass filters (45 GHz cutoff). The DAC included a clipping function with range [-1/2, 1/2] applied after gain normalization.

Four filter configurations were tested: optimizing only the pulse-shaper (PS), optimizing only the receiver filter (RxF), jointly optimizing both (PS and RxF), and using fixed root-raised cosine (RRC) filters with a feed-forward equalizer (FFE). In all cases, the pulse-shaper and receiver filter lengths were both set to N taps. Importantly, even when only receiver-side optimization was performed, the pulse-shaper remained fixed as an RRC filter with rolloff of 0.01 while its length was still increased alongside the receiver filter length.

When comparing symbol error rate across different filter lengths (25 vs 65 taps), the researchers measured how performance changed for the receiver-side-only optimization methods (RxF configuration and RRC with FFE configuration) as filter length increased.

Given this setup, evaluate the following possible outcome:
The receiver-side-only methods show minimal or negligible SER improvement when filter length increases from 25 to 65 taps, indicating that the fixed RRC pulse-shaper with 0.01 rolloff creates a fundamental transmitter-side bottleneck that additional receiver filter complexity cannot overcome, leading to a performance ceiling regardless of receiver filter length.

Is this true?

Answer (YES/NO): NO